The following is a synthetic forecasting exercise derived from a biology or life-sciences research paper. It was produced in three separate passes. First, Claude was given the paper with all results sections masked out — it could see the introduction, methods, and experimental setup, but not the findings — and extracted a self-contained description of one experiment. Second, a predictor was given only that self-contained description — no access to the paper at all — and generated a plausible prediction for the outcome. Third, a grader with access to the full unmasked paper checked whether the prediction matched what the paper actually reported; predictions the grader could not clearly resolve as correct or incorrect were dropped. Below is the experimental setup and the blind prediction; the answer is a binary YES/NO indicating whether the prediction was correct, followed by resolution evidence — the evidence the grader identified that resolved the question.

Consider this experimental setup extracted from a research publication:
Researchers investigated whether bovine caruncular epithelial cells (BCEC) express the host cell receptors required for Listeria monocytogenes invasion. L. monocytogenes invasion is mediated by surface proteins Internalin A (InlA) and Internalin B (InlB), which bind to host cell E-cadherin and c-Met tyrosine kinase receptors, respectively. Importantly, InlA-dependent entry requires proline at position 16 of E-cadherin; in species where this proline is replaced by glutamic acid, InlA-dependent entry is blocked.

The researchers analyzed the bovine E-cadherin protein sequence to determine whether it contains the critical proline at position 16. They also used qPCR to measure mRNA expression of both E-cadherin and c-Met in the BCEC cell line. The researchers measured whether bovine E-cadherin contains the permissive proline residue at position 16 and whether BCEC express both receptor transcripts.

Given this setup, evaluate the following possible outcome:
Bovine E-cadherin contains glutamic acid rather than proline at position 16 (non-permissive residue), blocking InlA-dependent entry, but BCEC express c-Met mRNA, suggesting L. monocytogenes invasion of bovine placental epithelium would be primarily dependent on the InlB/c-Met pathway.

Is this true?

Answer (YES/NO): NO